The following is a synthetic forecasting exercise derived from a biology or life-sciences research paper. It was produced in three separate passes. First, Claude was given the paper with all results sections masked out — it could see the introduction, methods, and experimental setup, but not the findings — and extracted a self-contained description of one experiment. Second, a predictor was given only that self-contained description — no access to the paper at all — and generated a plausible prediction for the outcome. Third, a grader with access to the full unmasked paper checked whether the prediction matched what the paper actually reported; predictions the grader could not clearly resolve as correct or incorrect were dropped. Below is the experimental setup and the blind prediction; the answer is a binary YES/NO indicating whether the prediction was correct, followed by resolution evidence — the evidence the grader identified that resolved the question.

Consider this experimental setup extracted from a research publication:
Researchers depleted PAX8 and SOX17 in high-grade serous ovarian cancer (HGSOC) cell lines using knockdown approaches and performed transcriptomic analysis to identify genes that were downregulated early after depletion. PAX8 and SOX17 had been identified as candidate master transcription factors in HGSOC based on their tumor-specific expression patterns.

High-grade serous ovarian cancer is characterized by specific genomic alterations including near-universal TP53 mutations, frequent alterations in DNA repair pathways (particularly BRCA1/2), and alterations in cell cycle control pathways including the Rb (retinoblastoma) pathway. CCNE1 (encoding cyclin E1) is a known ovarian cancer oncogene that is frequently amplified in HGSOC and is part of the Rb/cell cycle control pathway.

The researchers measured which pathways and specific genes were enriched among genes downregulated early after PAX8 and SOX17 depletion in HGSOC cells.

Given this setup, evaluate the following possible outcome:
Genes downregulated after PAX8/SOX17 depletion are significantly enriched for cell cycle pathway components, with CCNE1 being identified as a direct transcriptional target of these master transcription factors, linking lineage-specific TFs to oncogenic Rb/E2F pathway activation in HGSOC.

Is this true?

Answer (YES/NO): YES